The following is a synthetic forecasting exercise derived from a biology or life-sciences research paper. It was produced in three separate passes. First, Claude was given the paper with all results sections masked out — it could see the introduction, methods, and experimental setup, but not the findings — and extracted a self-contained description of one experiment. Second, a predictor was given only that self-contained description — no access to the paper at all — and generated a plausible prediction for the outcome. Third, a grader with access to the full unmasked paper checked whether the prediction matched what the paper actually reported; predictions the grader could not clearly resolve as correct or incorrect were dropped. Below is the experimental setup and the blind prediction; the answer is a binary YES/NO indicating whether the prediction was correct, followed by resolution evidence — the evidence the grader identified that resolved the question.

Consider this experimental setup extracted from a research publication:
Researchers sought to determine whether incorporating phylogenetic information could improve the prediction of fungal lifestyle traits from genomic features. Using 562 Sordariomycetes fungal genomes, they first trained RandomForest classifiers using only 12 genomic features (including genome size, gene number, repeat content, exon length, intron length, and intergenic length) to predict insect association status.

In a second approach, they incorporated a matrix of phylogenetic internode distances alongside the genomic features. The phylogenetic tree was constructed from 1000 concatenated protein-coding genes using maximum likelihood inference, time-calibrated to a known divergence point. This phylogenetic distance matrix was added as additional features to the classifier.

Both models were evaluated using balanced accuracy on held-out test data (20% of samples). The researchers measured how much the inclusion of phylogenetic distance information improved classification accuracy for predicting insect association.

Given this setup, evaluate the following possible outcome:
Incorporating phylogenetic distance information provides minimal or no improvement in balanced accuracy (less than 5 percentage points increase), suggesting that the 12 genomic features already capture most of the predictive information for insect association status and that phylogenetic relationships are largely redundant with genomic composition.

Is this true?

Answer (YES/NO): YES